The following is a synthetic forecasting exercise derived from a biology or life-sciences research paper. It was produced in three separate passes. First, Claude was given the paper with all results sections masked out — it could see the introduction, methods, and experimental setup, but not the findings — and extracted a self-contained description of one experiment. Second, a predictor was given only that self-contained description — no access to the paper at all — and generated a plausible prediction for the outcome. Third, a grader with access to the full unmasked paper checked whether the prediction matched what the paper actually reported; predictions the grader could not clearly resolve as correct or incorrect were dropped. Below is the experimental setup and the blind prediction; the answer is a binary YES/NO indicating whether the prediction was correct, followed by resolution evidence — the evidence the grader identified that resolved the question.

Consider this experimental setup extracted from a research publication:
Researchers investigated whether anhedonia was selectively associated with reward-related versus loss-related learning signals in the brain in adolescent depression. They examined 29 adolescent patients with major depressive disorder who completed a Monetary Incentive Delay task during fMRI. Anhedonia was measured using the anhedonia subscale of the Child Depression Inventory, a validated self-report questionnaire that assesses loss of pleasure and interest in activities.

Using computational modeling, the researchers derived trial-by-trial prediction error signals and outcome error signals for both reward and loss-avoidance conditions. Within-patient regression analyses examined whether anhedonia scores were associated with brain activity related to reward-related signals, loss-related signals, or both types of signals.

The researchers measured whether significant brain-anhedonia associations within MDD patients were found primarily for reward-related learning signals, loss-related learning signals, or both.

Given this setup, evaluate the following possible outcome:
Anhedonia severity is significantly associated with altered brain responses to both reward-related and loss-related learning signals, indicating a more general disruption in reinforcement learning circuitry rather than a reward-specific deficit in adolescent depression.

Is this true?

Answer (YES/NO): NO